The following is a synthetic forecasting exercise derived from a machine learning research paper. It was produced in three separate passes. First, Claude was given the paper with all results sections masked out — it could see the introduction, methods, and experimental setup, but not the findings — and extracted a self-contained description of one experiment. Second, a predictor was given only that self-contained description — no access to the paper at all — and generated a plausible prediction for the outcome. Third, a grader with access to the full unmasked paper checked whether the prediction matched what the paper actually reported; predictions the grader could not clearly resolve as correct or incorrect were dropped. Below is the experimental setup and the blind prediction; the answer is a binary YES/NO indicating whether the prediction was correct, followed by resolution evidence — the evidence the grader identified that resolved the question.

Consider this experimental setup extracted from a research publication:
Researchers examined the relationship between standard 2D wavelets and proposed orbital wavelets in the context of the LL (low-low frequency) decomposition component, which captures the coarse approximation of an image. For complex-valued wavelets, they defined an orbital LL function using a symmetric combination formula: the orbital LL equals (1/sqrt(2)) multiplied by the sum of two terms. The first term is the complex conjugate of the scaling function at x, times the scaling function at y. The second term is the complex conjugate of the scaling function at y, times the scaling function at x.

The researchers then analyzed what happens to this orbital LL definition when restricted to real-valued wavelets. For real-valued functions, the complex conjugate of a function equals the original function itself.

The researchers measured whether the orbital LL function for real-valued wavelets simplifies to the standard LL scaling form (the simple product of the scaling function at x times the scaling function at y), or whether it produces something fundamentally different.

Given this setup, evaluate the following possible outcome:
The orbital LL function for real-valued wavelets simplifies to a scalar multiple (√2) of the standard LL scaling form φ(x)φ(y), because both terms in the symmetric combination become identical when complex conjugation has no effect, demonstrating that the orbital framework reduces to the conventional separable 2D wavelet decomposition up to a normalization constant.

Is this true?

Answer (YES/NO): NO